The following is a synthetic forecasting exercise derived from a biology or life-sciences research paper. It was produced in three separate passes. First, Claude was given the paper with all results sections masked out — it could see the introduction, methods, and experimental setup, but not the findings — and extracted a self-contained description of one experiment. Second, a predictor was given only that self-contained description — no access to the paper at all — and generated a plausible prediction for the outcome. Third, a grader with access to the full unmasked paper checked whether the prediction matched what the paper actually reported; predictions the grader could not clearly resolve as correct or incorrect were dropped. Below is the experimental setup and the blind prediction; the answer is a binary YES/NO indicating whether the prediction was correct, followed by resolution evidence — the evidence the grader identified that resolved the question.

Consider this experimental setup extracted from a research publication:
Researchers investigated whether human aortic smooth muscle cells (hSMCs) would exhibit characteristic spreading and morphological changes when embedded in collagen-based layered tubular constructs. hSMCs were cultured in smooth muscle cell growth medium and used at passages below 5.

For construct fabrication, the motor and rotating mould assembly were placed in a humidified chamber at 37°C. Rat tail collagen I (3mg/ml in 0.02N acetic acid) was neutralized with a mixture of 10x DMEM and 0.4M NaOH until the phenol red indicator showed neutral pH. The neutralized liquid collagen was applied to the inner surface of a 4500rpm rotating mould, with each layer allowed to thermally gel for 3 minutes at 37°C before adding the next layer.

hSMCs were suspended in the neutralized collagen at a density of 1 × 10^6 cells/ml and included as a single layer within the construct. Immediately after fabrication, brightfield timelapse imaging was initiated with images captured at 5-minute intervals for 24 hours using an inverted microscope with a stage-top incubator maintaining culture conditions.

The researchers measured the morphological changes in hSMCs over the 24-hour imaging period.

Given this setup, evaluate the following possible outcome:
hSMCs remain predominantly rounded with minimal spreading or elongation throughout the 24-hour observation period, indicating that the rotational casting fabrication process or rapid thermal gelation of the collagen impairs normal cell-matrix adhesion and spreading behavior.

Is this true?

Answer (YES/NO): NO